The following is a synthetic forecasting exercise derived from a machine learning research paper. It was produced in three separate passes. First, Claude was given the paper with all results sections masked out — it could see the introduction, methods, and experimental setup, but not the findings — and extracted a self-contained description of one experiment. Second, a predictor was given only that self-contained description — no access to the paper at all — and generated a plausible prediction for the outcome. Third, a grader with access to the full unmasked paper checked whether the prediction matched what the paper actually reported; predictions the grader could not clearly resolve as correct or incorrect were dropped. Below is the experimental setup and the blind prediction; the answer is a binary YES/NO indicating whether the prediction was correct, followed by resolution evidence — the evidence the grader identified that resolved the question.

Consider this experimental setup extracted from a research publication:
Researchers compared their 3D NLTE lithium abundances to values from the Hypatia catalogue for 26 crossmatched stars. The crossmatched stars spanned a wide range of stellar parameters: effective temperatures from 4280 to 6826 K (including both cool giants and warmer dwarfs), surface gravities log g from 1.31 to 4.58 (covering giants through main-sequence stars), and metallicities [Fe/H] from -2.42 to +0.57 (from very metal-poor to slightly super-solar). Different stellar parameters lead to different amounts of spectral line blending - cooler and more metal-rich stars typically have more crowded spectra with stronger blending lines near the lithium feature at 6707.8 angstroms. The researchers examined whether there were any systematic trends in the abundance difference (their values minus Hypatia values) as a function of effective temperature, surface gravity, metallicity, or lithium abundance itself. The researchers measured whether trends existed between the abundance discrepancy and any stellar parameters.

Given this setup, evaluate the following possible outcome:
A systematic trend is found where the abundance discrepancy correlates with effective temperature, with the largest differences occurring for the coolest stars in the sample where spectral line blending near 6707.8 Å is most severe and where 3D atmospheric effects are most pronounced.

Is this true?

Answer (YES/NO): NO